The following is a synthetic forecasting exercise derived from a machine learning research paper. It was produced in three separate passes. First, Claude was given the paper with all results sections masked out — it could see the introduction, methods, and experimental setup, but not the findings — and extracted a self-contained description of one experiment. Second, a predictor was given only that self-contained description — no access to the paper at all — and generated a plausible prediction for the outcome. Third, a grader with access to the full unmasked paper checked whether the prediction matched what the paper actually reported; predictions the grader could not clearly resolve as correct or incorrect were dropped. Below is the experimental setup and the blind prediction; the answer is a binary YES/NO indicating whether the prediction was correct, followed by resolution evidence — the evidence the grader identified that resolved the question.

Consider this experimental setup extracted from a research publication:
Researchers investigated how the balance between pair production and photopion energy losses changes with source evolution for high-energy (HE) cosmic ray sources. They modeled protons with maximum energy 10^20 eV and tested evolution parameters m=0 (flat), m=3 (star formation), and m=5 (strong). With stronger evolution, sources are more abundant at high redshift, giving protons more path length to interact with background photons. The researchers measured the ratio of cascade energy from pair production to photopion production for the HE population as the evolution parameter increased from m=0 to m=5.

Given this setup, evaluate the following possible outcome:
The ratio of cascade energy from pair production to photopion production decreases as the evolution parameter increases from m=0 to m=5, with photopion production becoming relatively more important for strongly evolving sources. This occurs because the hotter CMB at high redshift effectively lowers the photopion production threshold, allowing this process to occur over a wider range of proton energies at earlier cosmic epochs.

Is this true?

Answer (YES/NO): YES